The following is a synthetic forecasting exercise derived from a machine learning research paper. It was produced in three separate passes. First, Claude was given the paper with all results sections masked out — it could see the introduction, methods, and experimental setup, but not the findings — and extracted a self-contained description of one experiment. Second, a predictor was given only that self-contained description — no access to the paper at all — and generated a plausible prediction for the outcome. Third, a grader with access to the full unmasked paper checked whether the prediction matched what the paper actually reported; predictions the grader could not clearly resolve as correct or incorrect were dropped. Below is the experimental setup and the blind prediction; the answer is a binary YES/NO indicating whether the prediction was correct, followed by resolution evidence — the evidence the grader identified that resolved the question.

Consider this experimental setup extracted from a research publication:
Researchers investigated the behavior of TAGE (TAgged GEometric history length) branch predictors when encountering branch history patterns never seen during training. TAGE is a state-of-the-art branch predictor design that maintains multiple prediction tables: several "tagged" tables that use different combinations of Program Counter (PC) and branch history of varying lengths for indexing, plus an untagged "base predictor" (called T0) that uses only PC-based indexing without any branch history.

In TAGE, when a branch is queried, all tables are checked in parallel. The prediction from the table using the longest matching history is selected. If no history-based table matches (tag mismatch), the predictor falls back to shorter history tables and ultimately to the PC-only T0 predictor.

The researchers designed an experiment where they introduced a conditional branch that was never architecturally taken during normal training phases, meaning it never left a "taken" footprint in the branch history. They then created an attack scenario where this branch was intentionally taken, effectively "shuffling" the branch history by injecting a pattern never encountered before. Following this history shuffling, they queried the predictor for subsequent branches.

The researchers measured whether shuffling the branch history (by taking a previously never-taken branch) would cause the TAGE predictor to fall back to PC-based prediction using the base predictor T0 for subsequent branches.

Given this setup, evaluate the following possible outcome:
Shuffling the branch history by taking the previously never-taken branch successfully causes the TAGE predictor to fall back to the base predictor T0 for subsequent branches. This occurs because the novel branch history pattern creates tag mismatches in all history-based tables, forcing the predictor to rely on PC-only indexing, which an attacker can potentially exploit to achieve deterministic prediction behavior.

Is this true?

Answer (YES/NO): YES